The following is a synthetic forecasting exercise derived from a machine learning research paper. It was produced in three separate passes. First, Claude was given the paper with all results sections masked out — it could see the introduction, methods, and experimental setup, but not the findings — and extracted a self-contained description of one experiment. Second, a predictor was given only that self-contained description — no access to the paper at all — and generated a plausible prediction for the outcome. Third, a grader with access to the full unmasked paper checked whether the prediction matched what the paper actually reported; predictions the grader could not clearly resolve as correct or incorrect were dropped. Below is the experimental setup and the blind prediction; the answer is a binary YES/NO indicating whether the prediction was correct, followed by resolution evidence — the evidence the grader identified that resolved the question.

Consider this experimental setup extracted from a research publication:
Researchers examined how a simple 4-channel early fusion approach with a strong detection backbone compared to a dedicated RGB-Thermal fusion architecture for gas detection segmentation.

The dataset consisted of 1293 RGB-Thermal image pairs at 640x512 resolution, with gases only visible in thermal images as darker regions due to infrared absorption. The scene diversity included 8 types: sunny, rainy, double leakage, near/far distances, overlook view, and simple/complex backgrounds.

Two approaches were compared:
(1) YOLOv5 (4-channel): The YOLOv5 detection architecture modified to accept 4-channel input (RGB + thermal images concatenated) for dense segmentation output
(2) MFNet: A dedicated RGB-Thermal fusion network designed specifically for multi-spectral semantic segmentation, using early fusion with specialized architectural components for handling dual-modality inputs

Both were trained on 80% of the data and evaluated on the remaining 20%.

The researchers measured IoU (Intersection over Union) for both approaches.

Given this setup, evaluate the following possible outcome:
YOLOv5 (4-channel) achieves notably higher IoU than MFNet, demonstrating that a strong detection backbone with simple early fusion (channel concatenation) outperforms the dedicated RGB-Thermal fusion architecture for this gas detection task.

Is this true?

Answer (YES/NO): YES